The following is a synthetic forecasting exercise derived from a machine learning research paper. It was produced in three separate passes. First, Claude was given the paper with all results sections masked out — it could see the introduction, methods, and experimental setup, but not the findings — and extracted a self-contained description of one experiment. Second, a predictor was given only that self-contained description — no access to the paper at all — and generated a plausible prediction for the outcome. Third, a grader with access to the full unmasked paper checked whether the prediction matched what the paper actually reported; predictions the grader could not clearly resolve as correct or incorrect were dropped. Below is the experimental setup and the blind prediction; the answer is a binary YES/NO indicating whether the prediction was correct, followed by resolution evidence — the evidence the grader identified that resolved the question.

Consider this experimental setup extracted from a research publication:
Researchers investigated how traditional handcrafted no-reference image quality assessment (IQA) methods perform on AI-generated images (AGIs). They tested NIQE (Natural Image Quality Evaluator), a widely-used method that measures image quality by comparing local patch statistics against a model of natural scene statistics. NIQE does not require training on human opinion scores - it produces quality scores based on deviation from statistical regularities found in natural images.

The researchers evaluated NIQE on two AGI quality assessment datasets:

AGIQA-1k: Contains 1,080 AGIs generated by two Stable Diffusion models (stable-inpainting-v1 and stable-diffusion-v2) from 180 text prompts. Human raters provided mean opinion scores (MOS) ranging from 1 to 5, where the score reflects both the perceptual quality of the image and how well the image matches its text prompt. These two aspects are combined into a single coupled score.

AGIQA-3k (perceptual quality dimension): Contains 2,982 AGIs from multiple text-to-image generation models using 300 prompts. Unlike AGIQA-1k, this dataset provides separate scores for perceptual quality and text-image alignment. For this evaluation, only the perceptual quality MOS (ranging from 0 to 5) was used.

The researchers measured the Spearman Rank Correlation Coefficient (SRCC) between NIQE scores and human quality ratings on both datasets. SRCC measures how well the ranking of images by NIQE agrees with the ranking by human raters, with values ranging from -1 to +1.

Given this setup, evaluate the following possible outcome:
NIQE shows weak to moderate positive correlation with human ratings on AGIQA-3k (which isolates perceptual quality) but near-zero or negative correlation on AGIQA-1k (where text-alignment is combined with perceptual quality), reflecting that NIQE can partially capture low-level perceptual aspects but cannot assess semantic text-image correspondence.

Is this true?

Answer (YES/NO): YES